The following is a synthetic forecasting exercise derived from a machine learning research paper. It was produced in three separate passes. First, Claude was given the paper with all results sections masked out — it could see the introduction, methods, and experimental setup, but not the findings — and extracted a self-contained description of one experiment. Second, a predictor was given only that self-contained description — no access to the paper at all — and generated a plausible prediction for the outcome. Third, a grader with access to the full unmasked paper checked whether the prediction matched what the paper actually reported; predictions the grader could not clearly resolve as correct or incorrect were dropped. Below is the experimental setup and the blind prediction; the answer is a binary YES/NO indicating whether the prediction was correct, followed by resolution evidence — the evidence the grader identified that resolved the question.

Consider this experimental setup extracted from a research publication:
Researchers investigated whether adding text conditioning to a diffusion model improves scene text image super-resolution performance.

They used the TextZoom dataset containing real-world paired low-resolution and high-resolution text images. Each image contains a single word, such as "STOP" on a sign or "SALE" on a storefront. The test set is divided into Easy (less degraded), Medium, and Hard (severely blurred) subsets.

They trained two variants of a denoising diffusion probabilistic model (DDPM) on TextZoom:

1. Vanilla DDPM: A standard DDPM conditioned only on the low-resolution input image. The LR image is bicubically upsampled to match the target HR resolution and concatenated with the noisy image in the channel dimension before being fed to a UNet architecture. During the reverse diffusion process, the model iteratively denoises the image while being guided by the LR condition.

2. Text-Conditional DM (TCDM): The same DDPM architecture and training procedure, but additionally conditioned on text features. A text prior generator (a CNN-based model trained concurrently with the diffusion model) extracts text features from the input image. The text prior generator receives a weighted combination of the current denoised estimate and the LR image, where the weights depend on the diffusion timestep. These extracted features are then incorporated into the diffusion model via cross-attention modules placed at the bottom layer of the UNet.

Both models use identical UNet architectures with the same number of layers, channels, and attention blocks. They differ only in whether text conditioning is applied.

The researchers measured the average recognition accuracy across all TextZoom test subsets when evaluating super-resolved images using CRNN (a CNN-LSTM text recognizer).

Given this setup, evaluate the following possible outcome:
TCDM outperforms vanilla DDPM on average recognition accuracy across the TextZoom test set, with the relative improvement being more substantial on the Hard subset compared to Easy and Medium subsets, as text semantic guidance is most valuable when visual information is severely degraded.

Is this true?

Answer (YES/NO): YES